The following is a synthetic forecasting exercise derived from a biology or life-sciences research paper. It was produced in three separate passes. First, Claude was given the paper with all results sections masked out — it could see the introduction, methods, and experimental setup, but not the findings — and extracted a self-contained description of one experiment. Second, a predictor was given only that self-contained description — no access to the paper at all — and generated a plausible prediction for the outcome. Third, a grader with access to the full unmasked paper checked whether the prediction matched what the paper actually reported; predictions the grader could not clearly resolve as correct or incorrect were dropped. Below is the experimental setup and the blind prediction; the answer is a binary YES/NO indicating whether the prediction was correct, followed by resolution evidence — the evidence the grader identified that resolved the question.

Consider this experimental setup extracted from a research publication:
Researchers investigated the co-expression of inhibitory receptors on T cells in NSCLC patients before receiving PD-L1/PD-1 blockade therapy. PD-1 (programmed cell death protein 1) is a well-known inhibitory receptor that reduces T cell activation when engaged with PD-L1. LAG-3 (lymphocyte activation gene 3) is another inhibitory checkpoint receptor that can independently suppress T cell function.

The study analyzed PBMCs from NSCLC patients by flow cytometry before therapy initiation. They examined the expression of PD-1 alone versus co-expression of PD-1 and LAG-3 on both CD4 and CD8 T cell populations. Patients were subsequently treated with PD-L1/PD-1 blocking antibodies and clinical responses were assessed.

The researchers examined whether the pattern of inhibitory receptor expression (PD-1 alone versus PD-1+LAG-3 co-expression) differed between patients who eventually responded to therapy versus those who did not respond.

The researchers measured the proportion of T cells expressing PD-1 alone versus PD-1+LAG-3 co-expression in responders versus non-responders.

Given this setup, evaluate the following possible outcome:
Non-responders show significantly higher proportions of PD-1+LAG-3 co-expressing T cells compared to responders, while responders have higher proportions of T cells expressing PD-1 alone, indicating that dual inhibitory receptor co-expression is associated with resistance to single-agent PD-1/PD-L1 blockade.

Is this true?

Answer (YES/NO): NO